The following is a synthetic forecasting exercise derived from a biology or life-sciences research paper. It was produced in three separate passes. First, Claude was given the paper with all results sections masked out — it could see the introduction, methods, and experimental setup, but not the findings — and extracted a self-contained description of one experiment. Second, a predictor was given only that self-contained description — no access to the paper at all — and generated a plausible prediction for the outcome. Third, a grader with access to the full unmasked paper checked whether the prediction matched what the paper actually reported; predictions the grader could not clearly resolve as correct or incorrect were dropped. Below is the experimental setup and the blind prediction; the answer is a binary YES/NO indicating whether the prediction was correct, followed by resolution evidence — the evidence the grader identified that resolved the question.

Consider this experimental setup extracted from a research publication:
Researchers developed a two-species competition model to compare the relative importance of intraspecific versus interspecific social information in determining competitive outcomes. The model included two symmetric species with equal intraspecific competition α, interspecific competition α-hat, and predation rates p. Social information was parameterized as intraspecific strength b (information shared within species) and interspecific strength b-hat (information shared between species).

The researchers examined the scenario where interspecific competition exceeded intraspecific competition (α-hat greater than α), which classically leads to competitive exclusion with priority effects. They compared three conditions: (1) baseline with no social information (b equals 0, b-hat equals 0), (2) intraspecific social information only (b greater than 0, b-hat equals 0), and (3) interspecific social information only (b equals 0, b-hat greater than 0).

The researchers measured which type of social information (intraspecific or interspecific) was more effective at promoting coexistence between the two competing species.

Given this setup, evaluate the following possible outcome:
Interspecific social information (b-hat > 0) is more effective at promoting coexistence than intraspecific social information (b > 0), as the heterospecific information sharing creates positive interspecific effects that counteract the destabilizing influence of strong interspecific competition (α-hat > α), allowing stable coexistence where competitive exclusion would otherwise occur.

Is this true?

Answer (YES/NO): YES